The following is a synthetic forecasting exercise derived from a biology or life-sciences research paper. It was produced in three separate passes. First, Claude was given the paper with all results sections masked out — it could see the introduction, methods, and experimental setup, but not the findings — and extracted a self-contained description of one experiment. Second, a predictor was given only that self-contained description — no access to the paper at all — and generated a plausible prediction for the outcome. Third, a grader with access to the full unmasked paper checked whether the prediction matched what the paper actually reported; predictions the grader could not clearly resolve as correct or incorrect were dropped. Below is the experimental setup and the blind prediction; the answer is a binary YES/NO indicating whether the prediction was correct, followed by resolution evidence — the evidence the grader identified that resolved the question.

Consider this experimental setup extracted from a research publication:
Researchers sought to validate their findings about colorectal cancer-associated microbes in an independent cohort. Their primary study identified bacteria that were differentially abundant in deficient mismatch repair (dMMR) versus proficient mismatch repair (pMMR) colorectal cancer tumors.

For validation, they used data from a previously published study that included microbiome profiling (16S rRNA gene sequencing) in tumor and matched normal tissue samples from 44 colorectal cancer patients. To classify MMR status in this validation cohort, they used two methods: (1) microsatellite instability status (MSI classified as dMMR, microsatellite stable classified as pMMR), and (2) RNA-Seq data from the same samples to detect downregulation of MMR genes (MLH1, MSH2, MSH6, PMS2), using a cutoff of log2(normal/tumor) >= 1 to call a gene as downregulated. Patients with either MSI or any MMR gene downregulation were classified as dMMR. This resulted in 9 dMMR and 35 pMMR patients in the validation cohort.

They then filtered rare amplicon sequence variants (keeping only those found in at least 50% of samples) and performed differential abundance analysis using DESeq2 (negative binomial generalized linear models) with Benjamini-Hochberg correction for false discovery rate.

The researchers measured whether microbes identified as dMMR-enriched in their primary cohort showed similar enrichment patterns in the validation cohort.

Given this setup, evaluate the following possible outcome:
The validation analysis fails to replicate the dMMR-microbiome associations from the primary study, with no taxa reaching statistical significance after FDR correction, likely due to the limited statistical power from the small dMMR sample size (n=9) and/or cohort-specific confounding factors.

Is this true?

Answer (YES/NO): NO